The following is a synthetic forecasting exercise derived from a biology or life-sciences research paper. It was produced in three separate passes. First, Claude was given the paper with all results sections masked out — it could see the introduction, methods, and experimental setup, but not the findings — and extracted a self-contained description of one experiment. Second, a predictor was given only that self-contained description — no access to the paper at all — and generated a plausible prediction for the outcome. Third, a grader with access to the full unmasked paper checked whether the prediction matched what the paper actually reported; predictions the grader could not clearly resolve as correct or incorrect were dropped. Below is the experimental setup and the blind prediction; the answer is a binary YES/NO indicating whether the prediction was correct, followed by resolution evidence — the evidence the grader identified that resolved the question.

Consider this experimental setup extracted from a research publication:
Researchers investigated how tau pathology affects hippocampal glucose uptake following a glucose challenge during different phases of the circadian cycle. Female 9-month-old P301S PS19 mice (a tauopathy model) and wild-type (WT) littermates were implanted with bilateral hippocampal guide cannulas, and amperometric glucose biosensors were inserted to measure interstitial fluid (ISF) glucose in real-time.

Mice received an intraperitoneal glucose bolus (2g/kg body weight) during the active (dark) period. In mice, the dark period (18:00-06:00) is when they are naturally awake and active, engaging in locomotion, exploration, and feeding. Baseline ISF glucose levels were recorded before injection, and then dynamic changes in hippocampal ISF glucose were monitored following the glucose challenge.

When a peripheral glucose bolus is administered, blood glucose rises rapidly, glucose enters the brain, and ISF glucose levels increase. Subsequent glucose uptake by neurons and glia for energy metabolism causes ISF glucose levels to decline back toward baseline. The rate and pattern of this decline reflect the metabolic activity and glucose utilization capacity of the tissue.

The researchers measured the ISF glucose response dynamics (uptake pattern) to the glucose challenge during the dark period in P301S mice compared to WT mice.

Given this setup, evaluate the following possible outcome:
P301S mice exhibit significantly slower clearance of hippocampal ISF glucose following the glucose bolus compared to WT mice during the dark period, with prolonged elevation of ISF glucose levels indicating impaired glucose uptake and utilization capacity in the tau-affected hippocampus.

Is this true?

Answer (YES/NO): NO